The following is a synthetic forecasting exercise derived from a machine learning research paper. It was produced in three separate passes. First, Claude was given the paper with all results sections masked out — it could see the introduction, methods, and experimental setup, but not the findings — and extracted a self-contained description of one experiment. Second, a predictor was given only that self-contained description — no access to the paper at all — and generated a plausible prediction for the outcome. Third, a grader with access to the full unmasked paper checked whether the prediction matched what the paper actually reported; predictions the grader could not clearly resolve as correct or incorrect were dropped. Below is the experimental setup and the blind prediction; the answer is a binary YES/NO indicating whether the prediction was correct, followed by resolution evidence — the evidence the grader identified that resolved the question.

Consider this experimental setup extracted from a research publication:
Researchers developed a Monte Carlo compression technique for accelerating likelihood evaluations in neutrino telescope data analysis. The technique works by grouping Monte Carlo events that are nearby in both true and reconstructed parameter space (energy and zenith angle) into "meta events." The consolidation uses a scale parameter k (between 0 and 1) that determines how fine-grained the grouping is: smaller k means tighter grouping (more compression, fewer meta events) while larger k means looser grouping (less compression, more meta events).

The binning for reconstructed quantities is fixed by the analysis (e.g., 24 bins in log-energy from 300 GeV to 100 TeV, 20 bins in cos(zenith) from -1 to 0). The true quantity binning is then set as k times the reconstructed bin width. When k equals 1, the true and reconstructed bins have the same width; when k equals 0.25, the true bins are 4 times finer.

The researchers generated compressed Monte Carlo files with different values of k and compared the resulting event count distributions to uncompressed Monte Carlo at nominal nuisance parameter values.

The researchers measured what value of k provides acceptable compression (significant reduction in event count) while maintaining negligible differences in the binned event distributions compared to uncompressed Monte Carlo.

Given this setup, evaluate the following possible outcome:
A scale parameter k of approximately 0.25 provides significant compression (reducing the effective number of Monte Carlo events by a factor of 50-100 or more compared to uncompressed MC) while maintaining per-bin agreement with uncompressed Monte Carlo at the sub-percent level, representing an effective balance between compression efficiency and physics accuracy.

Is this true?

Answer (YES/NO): NO